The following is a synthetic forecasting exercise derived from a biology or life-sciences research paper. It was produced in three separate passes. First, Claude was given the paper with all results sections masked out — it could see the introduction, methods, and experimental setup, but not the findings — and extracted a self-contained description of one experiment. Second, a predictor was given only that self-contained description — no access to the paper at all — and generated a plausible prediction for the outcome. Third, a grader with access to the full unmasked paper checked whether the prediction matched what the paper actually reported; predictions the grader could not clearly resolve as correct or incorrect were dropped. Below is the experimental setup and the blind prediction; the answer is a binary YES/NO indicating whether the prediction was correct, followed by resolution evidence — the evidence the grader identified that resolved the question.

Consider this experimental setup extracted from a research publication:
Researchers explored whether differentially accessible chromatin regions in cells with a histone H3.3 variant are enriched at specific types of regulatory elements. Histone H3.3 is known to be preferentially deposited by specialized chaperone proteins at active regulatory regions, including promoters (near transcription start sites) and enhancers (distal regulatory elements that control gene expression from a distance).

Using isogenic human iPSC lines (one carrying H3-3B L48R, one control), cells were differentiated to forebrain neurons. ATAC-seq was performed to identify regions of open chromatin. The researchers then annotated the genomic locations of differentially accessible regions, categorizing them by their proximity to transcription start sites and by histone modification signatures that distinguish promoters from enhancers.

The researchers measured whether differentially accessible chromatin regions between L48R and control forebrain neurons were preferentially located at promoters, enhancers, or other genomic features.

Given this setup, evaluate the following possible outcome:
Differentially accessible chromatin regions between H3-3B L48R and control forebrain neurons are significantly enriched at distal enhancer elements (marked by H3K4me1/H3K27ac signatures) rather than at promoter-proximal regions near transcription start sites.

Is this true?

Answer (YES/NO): NO